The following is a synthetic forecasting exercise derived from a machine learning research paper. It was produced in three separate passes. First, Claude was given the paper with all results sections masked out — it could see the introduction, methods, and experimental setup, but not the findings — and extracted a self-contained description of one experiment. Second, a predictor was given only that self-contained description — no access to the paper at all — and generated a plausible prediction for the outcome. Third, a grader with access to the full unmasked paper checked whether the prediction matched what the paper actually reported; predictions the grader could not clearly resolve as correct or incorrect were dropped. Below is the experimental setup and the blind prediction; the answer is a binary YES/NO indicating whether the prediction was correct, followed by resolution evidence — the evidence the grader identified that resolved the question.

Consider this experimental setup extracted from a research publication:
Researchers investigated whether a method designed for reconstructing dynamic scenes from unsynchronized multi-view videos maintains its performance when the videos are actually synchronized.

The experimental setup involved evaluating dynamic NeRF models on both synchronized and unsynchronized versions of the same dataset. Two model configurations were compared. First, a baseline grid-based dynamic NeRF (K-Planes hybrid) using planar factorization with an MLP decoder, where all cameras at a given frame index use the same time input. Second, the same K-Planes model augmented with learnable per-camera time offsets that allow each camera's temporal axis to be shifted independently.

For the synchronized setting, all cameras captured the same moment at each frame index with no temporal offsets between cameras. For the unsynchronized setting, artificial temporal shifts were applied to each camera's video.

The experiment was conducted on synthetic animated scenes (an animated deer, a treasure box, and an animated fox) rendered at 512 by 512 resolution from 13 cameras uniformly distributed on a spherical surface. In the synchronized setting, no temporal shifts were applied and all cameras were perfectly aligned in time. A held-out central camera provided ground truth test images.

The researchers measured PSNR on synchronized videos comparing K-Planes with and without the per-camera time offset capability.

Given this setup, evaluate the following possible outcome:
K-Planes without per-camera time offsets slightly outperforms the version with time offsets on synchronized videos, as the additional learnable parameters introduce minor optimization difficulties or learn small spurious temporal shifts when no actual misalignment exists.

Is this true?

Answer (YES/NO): NO